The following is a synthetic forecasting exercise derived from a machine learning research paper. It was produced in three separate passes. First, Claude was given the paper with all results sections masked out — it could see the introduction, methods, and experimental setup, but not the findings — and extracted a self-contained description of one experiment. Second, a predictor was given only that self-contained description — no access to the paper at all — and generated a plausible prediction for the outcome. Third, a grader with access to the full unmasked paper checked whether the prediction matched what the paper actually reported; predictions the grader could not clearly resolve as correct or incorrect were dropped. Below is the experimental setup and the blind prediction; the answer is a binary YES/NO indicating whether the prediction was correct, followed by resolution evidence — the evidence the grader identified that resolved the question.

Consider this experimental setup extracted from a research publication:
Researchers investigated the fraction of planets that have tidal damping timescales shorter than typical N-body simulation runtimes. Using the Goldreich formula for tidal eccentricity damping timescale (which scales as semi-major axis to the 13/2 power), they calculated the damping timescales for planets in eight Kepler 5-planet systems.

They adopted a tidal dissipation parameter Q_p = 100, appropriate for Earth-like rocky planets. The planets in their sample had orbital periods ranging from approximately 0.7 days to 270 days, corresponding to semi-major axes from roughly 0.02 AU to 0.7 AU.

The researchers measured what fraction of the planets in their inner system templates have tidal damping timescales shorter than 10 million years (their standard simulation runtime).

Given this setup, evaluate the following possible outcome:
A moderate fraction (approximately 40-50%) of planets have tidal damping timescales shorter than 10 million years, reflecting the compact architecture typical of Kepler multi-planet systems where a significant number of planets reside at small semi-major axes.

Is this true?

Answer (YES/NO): NO